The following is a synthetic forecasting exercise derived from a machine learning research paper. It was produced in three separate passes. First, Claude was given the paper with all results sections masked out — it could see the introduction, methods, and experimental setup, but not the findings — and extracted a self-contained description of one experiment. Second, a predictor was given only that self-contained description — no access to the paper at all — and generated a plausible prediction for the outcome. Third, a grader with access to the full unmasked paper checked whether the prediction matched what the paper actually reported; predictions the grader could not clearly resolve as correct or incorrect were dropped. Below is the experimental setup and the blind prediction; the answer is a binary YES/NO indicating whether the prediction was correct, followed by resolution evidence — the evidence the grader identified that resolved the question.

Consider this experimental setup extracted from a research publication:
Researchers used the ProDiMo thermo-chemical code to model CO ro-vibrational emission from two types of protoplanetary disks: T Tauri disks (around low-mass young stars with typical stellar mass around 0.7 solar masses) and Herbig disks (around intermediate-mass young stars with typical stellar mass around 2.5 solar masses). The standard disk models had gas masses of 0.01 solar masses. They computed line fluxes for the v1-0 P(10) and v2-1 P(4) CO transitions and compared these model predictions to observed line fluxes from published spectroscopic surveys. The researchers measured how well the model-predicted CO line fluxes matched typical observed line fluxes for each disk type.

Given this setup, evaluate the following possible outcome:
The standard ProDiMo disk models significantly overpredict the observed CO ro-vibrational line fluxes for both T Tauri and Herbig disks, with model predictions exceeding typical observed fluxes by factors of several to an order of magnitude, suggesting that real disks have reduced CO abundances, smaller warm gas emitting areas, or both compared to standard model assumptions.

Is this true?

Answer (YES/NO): NO